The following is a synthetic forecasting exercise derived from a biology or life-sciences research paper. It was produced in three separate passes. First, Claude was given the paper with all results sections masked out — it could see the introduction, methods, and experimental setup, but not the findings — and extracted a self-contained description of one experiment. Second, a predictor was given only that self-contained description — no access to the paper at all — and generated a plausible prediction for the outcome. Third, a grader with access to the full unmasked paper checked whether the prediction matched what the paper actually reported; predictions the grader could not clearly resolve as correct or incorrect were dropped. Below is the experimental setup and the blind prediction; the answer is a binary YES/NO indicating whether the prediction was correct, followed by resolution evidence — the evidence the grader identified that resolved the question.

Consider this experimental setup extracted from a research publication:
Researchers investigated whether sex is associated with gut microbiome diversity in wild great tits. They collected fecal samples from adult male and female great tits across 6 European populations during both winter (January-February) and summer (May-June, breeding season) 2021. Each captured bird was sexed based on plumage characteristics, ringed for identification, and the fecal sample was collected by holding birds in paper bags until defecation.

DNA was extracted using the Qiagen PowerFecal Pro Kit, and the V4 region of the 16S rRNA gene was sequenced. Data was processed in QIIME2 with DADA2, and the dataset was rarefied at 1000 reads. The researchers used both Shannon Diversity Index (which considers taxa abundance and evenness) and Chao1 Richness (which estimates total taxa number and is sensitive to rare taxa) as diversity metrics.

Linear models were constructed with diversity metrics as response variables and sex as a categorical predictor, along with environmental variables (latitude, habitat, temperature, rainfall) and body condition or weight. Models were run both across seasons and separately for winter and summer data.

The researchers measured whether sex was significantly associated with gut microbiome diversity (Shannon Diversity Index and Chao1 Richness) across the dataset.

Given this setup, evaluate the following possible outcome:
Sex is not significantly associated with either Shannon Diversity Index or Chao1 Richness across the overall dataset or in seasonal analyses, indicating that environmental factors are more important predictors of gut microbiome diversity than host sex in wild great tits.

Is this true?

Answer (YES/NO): YES